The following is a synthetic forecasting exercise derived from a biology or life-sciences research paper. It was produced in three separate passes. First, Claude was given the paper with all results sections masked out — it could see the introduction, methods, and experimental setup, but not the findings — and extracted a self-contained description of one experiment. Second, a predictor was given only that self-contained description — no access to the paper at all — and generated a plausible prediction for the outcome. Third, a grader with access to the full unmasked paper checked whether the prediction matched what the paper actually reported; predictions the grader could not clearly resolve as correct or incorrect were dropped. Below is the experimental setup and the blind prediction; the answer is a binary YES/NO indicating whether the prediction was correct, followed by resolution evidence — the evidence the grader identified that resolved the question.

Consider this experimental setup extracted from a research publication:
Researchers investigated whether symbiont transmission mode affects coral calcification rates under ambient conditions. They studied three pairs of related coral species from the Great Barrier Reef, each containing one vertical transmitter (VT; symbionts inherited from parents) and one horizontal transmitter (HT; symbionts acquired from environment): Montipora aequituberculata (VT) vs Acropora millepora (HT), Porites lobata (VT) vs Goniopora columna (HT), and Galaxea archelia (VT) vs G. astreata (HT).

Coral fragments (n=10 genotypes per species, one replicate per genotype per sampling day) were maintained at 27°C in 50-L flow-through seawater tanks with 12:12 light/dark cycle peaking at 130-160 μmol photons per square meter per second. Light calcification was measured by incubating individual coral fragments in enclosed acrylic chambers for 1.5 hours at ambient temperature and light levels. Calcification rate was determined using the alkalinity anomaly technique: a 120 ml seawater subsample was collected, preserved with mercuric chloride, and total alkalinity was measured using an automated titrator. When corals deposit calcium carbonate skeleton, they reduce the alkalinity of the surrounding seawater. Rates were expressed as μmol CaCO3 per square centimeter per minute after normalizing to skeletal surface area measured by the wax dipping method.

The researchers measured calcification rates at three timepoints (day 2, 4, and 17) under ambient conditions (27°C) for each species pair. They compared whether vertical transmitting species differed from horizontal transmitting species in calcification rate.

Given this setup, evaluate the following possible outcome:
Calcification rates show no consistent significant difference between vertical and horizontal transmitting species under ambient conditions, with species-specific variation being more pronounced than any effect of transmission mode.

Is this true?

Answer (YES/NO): YES